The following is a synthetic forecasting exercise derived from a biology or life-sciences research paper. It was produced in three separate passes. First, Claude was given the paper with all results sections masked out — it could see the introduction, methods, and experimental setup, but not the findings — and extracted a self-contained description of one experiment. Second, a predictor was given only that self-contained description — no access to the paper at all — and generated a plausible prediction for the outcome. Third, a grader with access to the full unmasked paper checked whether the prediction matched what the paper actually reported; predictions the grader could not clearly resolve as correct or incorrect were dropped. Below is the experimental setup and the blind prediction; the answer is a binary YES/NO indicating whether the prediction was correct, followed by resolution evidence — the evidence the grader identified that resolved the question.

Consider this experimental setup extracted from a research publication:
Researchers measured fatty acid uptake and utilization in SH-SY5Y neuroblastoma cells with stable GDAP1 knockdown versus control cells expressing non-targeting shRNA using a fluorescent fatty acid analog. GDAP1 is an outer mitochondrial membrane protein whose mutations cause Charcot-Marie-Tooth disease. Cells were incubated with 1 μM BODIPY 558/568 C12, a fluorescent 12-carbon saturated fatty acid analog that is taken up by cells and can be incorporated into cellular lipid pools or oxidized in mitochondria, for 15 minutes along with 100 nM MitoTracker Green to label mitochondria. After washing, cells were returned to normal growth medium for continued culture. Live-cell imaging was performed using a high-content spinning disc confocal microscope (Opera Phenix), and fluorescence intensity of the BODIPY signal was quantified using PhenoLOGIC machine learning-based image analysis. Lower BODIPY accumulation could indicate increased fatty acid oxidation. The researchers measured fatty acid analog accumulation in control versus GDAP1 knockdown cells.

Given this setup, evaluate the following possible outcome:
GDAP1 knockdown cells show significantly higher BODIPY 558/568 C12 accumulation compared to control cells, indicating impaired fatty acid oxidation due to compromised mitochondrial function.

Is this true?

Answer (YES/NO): NO